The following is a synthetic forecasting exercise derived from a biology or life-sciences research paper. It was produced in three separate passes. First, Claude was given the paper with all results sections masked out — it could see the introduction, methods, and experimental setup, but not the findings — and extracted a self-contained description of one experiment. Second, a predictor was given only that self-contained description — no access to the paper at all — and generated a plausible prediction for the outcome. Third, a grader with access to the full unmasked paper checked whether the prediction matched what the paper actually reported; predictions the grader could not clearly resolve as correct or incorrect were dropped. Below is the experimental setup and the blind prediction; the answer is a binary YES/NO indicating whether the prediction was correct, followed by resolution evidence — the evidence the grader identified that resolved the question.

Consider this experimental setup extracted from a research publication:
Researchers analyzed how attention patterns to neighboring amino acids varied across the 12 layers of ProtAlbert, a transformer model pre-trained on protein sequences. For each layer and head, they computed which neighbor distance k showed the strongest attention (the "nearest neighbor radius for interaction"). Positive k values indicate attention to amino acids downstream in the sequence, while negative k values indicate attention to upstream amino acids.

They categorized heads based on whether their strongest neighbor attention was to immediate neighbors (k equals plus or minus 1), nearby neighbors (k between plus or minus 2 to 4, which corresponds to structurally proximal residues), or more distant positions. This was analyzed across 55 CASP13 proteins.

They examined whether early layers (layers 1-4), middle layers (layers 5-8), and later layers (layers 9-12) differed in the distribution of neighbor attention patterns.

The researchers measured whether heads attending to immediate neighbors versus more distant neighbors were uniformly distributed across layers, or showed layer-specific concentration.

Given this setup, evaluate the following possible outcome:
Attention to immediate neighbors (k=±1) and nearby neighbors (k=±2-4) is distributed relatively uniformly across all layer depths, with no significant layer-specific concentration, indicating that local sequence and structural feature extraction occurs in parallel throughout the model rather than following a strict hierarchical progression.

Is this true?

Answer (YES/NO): NO